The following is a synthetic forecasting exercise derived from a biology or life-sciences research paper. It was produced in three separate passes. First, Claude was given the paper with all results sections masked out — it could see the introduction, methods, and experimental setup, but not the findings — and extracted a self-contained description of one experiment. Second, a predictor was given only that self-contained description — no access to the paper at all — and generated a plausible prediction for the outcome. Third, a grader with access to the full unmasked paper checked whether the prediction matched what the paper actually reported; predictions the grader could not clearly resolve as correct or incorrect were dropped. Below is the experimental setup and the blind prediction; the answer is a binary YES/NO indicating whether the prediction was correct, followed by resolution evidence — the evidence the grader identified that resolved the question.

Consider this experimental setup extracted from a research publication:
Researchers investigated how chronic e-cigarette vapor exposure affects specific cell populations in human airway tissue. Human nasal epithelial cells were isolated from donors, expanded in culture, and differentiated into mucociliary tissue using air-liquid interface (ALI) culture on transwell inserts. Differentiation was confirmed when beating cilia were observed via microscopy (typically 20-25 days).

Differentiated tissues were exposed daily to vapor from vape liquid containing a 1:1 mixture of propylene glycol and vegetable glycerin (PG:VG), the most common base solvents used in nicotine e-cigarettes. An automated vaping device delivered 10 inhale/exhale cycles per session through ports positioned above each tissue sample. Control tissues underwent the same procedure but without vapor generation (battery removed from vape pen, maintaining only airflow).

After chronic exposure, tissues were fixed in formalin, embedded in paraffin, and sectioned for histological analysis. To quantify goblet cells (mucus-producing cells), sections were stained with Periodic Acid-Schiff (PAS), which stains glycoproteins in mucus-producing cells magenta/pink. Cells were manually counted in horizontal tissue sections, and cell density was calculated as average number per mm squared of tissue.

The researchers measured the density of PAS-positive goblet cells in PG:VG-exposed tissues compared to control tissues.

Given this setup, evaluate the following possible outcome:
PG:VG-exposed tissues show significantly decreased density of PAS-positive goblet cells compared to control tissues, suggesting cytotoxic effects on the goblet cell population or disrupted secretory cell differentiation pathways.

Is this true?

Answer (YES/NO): NO